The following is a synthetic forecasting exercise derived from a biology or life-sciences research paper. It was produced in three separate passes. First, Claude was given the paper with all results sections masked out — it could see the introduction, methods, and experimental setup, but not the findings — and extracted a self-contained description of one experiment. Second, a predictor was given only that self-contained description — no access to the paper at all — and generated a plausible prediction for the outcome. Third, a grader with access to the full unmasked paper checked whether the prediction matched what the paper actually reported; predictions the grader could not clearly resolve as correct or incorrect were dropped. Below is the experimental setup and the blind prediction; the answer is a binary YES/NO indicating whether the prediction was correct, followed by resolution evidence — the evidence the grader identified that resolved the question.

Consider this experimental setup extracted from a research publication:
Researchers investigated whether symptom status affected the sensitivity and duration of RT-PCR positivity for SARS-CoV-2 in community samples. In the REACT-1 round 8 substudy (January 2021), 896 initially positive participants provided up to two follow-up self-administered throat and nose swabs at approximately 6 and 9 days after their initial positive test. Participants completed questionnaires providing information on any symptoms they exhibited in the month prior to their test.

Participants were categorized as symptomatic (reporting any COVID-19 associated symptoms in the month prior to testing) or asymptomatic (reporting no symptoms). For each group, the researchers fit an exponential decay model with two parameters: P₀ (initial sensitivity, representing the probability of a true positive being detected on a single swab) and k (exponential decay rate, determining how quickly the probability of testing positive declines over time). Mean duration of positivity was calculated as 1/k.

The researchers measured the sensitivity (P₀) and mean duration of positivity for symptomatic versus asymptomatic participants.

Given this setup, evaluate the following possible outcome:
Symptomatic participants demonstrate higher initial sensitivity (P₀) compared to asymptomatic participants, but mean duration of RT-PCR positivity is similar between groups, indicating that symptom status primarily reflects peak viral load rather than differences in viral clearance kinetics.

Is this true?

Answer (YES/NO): NO